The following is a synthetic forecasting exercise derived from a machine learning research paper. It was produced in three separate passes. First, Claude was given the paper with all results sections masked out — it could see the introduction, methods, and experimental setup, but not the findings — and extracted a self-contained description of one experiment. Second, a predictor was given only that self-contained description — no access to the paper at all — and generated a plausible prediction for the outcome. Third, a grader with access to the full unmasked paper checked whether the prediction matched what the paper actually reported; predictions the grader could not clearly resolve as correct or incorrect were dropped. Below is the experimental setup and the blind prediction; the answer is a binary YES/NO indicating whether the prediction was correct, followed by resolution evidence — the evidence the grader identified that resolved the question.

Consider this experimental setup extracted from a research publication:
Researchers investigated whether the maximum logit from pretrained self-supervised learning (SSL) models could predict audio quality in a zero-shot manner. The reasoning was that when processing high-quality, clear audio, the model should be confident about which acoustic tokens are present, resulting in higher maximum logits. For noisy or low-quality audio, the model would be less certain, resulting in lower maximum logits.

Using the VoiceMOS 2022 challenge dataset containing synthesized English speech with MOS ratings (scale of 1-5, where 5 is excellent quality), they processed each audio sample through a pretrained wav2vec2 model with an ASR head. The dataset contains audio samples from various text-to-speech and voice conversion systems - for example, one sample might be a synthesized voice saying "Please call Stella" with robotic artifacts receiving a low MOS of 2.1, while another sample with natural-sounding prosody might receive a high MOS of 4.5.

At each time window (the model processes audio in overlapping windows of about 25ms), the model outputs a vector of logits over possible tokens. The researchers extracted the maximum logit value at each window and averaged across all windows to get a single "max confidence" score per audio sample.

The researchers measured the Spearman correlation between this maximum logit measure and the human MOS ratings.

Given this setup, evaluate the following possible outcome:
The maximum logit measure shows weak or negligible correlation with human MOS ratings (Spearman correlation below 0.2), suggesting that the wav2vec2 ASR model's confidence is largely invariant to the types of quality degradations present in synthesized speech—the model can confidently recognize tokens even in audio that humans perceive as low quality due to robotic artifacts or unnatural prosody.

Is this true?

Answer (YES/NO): NO